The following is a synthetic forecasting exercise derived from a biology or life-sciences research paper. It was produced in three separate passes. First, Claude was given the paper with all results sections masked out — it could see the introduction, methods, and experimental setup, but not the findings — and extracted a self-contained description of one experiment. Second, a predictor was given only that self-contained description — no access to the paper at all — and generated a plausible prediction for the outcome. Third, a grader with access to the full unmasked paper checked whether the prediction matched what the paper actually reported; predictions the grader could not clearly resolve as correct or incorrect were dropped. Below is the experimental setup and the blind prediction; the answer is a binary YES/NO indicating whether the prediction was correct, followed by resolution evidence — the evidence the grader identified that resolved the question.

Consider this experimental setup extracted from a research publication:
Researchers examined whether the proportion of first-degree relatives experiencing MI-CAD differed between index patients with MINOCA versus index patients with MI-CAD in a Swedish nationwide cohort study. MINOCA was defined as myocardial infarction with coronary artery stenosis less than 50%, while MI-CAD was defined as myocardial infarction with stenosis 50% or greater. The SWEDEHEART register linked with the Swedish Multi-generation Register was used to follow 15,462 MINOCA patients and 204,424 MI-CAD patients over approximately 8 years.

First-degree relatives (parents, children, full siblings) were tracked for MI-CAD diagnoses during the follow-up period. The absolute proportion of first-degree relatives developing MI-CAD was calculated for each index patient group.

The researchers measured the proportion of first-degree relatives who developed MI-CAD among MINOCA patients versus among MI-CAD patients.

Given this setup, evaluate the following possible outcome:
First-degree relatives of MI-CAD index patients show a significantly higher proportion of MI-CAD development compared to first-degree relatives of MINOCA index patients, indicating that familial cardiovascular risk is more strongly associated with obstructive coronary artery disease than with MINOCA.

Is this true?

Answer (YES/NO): YES